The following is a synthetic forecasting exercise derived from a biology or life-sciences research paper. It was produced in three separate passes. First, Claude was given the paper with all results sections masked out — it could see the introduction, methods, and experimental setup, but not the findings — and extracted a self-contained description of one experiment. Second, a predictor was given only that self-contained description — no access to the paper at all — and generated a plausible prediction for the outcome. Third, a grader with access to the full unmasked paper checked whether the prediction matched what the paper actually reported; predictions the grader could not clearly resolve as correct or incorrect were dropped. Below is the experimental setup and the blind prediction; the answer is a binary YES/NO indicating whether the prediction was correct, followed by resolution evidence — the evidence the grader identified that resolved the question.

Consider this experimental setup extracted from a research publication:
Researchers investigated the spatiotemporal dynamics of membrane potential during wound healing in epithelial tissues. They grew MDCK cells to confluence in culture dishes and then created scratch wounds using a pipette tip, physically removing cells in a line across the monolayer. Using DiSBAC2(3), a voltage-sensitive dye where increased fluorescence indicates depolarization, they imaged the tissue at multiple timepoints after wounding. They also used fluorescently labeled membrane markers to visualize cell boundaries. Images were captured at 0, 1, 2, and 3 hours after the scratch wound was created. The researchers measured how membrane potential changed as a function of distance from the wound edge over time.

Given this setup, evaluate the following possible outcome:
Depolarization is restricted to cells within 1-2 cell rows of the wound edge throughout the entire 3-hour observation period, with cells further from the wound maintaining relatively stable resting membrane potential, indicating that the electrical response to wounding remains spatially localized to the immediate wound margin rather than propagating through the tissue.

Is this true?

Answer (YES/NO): NO